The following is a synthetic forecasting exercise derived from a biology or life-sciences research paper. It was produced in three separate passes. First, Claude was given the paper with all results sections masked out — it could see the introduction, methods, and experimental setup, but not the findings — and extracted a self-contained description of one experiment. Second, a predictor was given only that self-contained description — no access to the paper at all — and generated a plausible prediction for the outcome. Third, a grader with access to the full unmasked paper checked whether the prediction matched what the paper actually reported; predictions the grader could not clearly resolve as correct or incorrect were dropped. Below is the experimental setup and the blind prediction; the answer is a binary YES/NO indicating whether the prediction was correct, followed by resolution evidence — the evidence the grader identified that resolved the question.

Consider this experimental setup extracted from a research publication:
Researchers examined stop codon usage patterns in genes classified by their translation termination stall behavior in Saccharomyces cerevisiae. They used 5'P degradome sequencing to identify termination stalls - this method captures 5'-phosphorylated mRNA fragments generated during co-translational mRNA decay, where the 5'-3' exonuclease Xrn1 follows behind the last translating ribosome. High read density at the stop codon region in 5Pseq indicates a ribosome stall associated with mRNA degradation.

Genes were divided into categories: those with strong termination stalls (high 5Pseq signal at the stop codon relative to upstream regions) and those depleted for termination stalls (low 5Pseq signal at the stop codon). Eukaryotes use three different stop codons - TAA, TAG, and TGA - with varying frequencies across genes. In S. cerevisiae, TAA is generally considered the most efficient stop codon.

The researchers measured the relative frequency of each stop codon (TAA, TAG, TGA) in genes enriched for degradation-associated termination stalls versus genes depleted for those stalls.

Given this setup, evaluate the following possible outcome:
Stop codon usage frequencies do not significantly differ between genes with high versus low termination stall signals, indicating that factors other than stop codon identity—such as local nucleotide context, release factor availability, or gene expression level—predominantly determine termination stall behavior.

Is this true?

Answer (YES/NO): NO